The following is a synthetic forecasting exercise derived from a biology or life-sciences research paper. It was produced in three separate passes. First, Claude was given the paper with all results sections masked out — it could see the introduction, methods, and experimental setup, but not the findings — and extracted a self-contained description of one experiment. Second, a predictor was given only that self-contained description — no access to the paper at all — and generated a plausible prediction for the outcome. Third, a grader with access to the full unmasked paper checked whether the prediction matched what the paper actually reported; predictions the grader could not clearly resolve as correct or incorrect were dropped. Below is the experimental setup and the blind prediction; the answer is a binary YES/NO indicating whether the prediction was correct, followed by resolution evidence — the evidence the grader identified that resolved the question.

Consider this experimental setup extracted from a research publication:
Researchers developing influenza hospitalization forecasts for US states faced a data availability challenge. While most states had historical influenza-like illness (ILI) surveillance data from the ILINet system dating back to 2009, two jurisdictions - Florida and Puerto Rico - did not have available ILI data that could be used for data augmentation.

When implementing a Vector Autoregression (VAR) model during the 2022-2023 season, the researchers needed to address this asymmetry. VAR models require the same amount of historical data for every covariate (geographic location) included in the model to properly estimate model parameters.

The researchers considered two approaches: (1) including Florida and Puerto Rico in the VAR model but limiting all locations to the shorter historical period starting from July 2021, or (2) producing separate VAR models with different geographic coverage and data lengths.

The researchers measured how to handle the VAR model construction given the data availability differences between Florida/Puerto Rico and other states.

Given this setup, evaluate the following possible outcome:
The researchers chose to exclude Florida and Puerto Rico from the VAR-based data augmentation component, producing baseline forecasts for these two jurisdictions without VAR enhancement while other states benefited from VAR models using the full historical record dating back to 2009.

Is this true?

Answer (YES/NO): NO